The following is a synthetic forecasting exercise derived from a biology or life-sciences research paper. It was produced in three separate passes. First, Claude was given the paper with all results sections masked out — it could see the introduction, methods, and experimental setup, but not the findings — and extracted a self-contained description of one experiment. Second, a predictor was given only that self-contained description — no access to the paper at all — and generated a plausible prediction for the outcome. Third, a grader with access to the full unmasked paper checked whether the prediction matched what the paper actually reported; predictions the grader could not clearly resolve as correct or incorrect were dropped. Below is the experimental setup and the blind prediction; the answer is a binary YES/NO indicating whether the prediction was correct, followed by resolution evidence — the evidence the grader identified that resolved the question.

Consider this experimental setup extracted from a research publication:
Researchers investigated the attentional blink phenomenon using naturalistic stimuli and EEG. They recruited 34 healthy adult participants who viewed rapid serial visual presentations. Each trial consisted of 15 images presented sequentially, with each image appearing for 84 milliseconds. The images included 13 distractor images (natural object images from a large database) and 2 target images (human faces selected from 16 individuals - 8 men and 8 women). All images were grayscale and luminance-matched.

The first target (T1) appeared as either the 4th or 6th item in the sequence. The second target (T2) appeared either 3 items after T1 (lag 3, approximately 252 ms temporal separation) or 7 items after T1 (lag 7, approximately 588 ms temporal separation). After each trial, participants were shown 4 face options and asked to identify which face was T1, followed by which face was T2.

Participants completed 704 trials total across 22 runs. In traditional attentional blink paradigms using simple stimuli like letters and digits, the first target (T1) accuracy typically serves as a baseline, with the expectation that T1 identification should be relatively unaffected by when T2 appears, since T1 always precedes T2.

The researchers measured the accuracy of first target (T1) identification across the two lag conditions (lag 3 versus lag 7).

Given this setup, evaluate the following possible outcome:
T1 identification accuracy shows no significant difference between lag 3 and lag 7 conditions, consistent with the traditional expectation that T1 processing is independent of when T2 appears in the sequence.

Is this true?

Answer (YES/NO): NO